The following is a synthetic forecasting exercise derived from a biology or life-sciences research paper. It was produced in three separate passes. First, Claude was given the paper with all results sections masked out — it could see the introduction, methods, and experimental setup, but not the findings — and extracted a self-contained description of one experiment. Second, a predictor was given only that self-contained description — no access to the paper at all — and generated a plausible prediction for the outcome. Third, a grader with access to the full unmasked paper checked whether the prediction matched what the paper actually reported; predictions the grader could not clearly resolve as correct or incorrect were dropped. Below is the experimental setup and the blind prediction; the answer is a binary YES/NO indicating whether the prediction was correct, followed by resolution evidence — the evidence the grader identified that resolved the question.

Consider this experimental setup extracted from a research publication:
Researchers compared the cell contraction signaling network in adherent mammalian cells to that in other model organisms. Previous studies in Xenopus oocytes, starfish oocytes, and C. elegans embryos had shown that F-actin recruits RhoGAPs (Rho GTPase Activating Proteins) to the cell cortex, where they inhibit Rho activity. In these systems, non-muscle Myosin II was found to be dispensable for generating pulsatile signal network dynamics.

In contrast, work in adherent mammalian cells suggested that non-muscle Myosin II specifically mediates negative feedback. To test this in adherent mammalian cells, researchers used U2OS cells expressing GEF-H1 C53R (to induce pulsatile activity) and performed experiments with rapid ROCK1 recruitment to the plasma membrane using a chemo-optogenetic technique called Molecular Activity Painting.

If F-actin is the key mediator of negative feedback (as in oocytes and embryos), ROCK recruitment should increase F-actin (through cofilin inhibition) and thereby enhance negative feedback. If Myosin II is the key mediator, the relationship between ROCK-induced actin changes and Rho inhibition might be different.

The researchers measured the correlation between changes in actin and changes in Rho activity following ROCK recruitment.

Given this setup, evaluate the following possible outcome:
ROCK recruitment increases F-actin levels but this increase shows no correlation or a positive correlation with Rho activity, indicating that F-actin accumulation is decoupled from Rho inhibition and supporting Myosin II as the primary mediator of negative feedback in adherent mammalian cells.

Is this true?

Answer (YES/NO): NO